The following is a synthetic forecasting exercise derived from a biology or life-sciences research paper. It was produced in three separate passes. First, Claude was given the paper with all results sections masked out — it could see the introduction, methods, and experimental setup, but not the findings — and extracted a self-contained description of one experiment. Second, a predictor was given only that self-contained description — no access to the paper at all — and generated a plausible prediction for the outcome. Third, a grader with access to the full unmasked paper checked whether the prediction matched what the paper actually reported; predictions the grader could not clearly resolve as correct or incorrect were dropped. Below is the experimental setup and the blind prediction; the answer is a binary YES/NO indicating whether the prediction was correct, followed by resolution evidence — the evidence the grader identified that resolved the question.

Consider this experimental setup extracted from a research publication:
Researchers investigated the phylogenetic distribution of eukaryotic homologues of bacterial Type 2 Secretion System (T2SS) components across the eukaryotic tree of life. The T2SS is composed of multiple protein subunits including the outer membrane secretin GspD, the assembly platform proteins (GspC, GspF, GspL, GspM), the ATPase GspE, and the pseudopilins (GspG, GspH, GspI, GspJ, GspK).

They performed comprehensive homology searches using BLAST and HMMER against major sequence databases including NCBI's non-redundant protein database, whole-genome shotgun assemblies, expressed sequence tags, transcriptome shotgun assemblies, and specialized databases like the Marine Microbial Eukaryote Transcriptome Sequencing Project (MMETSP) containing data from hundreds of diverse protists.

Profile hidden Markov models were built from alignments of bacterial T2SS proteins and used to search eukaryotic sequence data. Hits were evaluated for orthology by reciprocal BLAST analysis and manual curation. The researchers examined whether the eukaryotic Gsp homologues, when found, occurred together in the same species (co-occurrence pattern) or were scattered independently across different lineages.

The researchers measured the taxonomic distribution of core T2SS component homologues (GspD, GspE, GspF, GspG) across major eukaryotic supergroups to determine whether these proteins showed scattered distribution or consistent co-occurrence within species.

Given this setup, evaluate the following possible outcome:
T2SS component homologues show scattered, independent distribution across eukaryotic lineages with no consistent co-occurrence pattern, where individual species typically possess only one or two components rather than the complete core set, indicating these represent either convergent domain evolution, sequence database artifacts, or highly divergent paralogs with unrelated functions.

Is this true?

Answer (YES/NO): NO